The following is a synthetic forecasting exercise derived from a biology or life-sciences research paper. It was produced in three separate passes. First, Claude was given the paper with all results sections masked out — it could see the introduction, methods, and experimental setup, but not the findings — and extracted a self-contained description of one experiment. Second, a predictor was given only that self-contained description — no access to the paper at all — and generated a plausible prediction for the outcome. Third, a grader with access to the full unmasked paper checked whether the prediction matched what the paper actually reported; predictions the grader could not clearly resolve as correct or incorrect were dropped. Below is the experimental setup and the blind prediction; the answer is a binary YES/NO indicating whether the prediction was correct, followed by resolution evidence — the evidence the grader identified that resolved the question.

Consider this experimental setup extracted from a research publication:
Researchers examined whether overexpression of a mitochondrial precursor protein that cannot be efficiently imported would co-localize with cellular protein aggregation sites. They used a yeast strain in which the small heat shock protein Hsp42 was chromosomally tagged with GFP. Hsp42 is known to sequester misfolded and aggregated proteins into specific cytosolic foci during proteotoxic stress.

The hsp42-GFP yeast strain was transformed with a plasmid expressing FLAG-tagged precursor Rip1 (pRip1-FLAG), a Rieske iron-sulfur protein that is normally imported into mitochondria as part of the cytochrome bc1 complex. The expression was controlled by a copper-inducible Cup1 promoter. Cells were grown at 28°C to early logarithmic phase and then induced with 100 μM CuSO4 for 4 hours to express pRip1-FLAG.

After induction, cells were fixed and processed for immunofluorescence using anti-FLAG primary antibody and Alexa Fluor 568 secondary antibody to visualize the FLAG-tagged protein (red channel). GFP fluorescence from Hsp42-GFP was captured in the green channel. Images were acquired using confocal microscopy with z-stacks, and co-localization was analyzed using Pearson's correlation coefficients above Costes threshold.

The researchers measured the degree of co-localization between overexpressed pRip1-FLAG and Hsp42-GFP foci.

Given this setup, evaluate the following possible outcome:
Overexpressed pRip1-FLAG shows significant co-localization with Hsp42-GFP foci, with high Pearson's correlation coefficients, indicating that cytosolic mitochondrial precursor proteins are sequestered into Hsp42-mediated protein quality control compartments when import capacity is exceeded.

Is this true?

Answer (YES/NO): YES